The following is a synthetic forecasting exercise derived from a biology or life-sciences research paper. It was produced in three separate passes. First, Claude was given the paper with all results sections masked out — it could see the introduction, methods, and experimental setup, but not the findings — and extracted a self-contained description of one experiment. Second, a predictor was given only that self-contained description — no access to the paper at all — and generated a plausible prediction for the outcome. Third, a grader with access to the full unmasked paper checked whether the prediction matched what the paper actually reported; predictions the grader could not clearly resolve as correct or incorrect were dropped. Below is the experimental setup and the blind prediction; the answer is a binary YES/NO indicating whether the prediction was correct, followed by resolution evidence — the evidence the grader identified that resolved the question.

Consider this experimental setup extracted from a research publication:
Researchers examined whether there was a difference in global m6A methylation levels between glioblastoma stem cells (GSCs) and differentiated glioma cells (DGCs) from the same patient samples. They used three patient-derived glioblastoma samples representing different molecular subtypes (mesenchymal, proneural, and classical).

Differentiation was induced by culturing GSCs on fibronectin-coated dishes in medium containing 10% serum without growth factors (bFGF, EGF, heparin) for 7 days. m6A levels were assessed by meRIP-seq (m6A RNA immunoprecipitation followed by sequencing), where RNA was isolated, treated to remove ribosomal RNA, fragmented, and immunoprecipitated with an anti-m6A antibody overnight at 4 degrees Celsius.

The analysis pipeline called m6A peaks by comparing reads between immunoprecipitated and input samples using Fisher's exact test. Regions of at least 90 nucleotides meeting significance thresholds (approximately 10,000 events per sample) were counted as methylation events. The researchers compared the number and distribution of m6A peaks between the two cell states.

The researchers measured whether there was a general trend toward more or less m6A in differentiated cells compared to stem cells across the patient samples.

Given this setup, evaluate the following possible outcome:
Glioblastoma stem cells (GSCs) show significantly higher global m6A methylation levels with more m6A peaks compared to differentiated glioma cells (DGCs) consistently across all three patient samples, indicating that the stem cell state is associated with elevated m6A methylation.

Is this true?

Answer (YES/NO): NO